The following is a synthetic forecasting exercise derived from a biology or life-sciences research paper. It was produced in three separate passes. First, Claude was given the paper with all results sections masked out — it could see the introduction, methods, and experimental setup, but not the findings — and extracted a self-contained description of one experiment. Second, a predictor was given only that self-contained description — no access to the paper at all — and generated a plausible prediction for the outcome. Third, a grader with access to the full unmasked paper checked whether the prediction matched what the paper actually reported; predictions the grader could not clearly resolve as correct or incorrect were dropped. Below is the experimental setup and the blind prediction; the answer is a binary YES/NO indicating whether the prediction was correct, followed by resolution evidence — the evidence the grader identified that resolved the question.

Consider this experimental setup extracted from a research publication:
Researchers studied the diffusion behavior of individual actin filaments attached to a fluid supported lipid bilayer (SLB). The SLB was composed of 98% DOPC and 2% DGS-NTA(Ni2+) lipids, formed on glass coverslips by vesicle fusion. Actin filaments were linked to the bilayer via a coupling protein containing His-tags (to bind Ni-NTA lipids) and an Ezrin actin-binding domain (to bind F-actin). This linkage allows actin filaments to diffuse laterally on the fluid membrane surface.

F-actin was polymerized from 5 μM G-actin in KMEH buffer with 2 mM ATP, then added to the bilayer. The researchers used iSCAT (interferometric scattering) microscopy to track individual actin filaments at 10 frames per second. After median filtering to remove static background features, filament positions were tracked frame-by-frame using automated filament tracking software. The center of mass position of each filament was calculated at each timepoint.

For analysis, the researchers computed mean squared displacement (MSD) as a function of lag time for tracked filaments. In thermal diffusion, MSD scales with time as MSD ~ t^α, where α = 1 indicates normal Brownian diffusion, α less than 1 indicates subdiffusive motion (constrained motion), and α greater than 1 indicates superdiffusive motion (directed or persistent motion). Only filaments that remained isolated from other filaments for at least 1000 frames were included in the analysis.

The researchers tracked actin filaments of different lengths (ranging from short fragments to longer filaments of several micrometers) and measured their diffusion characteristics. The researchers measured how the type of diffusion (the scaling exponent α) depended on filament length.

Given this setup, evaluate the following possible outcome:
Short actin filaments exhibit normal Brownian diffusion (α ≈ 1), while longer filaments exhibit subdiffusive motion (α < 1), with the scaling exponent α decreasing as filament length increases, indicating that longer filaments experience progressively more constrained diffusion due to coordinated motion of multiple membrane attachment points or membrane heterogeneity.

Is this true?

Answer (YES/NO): YES